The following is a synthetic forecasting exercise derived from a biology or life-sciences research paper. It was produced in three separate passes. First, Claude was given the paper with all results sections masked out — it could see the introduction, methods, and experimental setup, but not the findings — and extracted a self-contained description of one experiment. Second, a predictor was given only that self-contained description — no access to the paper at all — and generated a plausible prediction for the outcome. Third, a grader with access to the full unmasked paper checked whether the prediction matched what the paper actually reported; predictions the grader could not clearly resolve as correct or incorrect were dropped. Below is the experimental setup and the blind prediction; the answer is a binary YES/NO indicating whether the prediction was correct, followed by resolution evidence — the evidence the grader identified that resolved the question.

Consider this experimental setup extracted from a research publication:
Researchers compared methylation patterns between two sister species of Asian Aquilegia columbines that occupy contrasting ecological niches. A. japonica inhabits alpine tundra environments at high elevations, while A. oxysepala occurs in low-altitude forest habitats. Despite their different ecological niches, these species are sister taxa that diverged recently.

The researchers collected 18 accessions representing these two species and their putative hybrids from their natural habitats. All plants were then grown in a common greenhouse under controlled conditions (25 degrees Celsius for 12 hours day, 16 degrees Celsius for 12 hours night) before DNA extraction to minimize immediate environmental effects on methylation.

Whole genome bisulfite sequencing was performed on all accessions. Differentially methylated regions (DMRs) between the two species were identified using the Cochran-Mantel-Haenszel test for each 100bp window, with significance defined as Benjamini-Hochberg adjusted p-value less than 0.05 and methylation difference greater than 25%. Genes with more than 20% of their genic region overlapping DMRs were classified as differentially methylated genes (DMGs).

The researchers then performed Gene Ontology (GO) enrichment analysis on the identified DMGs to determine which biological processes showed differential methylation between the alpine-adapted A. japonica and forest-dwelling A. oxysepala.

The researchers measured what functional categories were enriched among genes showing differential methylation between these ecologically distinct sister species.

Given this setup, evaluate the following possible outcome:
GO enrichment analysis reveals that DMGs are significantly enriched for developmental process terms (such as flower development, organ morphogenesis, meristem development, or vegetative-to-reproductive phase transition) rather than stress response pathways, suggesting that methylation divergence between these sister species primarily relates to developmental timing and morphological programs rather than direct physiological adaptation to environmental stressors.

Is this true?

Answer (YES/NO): NO